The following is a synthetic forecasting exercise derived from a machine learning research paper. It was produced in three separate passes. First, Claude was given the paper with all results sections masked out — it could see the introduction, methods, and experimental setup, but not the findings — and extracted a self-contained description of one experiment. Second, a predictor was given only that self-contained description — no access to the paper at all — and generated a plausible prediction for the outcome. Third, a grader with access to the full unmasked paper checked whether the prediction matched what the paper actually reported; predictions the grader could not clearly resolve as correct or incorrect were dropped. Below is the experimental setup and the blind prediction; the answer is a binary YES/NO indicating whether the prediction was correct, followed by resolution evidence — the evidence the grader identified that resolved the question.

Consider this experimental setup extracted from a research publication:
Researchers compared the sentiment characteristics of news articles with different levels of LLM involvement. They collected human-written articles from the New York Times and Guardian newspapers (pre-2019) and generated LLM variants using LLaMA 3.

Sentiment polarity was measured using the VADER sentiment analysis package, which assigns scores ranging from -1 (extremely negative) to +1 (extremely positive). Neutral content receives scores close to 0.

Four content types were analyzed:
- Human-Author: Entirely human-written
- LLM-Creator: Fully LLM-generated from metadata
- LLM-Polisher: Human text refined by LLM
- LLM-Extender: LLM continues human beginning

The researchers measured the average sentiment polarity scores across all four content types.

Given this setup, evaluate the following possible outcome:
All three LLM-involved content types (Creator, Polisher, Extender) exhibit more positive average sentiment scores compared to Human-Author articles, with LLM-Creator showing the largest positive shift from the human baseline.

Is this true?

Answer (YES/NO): NO